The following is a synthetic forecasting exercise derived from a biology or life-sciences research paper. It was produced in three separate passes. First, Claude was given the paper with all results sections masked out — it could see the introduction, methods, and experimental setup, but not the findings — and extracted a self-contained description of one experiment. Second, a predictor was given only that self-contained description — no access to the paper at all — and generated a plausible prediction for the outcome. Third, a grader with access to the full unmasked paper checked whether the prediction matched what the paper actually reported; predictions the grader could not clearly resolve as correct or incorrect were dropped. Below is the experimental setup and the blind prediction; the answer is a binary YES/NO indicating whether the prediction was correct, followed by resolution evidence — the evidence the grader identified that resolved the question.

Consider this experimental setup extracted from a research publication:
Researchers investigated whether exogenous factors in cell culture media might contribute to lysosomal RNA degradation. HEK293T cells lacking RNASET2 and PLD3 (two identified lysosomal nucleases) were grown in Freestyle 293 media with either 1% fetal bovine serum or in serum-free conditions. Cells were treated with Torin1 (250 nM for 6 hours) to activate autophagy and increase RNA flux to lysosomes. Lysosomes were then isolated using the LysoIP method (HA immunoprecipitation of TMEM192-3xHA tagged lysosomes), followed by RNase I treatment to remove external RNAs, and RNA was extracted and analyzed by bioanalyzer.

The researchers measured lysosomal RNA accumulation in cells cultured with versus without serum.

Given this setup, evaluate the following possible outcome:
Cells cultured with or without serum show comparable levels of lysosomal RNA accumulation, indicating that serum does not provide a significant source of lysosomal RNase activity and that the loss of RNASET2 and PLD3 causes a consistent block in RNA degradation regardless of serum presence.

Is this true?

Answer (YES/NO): NO